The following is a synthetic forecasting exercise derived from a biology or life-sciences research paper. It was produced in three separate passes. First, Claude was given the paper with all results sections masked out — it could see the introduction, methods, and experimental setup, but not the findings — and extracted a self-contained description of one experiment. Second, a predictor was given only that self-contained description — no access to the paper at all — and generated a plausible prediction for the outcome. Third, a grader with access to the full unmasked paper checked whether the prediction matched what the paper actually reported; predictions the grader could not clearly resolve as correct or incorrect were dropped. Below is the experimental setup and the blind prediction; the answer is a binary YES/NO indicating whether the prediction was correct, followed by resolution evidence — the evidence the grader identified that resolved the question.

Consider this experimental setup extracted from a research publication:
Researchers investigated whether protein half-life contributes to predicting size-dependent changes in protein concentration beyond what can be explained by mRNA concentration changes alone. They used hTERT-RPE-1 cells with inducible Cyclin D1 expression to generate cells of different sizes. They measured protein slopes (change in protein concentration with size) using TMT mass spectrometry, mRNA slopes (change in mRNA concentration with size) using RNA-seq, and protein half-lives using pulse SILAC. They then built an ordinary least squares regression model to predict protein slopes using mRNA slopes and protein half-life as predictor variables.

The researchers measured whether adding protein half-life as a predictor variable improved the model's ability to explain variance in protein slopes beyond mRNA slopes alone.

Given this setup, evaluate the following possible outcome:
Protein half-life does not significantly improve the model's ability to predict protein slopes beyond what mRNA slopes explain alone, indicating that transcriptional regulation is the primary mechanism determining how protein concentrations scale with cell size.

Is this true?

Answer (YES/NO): NO